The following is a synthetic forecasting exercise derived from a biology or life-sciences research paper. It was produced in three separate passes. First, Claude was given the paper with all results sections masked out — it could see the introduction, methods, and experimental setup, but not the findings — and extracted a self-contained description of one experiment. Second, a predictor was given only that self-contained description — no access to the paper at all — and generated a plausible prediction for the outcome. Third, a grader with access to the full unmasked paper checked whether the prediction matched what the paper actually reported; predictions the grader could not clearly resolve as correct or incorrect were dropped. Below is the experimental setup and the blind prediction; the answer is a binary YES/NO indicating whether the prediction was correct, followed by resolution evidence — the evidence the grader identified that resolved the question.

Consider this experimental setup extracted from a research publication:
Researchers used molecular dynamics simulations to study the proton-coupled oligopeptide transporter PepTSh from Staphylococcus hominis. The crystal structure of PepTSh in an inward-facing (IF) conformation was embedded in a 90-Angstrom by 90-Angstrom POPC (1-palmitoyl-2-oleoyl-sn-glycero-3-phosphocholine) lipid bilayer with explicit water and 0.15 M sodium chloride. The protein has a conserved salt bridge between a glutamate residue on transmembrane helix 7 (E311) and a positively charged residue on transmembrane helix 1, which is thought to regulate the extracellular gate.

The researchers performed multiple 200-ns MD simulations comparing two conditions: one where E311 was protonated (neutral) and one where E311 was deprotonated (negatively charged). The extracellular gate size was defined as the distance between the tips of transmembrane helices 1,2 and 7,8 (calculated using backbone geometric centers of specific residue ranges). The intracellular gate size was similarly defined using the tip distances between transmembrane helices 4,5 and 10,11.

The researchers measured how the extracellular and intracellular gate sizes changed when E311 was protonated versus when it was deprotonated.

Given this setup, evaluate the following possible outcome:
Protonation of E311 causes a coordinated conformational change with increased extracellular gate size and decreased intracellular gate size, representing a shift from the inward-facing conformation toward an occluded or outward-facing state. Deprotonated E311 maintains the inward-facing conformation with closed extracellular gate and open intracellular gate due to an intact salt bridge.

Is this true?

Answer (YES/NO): NO